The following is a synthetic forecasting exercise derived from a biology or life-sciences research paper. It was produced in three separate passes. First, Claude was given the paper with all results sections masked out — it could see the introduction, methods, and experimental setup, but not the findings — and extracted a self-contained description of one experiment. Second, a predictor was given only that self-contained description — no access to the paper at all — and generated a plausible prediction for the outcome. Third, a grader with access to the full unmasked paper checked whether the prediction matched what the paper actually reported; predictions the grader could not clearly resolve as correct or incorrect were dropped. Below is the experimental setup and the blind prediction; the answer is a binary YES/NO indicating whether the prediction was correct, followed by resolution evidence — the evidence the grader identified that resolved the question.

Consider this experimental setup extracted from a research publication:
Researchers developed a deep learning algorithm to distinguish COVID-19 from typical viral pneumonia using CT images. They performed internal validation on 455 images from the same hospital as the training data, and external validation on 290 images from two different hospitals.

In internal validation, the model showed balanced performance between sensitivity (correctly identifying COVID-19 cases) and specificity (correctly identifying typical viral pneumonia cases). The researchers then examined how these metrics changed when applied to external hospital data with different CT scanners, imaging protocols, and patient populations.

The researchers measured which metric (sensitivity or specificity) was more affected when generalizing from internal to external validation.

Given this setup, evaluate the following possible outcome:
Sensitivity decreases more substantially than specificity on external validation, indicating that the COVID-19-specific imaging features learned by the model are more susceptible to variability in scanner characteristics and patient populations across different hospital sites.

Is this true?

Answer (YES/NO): YES